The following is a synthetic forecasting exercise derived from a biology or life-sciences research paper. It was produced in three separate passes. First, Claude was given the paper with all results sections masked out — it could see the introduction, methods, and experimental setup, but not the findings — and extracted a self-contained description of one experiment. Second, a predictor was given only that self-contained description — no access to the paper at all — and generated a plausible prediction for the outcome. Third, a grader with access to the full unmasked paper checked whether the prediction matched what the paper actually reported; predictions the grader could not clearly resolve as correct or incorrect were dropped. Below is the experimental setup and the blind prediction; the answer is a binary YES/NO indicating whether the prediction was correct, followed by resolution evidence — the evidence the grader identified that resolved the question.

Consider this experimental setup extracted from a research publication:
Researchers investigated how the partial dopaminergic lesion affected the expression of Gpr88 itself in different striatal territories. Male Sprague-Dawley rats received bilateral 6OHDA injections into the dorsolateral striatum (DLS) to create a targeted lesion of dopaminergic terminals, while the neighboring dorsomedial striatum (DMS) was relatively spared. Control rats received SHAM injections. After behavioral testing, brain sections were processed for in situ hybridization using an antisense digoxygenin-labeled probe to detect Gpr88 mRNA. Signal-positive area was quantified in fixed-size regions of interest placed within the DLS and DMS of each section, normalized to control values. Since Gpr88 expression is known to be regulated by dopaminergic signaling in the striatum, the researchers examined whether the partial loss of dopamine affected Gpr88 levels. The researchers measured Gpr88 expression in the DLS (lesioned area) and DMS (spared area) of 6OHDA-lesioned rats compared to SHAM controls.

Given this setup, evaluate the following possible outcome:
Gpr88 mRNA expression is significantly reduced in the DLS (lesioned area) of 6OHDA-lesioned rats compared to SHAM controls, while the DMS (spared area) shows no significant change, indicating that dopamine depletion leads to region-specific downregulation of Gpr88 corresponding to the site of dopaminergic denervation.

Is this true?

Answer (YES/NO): NO